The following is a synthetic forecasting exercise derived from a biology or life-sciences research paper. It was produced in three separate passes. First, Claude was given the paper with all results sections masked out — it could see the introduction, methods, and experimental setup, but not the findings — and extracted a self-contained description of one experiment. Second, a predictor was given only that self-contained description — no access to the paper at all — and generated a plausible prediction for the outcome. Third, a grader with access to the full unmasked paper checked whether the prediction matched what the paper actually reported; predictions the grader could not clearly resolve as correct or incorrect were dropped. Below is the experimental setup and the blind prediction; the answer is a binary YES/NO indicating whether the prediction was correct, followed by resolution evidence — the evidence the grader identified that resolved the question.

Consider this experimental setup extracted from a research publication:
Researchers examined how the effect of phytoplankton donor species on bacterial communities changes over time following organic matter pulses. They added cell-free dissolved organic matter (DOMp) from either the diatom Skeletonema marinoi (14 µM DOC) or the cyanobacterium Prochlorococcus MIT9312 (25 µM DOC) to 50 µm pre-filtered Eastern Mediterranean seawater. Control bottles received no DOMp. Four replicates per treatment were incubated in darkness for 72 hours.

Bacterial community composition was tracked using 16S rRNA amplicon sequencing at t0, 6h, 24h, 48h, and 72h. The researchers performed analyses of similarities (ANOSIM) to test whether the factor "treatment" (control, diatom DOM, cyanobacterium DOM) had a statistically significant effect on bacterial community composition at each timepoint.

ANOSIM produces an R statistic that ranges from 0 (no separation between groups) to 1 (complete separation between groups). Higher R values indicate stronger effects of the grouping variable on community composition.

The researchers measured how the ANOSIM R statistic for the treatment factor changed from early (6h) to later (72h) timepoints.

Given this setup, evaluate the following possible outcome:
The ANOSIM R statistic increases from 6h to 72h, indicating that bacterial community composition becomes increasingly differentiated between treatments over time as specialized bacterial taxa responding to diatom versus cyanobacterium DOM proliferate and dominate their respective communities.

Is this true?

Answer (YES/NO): NO